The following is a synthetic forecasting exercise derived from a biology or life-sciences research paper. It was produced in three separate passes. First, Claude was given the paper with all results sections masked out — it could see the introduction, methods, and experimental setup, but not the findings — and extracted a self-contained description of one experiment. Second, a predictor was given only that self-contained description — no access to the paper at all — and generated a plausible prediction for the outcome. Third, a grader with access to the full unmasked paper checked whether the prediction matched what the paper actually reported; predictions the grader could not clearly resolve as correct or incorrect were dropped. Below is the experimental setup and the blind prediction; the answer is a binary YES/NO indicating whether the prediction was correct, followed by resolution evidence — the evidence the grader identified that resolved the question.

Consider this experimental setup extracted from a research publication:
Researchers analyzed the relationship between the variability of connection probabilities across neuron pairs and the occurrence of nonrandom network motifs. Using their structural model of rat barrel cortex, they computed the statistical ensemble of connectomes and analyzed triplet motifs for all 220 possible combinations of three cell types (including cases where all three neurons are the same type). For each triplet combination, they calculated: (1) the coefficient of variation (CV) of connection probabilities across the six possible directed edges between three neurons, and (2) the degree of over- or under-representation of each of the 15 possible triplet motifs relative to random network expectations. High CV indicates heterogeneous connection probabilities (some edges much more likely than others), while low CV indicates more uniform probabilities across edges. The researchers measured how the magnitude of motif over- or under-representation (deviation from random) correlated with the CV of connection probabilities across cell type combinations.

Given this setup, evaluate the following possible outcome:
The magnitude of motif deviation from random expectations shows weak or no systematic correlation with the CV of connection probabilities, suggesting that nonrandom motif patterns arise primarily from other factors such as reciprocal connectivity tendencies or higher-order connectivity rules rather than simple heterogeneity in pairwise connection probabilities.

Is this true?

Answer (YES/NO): NO